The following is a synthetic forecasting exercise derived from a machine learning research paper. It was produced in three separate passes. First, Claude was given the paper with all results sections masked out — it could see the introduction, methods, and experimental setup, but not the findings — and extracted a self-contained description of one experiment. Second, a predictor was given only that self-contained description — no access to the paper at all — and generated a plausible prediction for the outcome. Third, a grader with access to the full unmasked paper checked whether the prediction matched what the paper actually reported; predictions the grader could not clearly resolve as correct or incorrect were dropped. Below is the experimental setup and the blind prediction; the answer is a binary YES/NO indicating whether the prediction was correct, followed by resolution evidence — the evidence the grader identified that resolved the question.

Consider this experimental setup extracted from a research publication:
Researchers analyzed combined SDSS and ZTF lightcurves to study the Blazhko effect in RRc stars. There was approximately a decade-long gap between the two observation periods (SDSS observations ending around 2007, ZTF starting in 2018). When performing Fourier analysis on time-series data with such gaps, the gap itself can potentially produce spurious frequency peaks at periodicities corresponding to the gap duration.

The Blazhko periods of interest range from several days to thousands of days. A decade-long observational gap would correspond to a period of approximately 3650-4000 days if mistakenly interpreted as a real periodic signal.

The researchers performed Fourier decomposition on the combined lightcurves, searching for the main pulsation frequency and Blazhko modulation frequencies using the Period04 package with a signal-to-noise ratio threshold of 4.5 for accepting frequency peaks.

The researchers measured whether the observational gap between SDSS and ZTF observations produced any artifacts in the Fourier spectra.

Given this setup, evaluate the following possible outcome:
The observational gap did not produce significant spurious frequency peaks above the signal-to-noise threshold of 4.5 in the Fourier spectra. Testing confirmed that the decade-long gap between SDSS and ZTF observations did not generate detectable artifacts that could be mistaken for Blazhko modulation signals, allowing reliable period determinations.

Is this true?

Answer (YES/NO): NO